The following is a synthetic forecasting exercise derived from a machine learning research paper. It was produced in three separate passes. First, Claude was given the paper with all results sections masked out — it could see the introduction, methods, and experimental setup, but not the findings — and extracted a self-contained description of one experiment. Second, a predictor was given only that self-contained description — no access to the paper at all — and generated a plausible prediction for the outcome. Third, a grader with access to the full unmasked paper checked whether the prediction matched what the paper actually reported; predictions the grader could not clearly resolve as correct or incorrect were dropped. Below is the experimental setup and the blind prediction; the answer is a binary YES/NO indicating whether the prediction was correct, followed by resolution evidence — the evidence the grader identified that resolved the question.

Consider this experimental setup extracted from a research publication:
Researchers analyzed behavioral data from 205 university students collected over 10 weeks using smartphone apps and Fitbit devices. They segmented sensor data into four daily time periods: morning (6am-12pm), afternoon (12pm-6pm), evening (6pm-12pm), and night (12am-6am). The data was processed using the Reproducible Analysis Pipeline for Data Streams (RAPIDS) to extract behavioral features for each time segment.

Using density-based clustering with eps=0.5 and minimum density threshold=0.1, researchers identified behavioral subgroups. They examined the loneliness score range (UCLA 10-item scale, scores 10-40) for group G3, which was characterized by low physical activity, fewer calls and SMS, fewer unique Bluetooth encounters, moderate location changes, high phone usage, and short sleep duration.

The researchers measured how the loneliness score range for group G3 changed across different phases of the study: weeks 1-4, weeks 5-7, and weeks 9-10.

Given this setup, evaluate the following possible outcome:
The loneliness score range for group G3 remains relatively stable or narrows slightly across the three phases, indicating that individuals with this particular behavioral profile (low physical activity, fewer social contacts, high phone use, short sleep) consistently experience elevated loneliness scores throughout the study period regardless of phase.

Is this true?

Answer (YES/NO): NO